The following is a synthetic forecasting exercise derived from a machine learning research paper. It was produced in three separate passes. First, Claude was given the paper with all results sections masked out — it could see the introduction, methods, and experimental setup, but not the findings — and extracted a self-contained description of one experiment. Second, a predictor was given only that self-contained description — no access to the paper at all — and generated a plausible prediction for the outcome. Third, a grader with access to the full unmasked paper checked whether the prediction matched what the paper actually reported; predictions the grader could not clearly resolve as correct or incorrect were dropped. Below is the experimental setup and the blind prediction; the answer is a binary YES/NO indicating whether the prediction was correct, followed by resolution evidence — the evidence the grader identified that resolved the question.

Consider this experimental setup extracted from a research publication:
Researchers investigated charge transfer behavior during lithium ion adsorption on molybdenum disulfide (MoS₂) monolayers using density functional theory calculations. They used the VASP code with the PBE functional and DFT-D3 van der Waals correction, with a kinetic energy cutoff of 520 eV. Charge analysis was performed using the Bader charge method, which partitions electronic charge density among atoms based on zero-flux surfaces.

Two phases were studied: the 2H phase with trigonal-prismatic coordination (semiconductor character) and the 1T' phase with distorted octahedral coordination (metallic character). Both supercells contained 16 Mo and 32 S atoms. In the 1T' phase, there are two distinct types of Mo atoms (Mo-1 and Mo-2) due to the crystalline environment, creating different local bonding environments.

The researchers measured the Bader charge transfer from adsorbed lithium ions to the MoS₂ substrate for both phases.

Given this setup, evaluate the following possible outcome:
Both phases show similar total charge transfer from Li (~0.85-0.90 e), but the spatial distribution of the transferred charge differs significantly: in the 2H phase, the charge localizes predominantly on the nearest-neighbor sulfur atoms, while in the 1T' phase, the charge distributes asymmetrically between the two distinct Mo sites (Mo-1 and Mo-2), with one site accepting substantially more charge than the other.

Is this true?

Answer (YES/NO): NO